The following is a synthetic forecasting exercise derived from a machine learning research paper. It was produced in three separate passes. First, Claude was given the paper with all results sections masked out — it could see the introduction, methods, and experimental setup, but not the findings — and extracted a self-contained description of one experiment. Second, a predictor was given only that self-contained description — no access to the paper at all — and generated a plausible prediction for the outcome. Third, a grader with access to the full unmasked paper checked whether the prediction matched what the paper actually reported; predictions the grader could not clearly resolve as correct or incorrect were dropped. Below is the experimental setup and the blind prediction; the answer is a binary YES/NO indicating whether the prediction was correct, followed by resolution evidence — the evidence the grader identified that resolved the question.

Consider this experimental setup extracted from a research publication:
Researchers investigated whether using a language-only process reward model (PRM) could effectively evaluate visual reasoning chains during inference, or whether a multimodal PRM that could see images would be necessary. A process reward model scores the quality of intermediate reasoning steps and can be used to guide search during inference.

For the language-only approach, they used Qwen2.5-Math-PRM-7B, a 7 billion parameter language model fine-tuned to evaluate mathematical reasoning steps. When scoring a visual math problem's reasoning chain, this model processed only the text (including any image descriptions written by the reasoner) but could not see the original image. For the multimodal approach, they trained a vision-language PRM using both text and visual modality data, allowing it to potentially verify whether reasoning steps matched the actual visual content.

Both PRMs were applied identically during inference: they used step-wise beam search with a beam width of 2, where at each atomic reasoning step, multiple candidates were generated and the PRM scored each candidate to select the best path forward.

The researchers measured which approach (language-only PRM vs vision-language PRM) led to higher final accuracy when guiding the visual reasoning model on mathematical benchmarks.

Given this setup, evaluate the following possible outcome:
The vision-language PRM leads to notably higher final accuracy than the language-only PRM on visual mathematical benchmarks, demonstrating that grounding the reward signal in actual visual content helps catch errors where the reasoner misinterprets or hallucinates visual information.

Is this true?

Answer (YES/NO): NO